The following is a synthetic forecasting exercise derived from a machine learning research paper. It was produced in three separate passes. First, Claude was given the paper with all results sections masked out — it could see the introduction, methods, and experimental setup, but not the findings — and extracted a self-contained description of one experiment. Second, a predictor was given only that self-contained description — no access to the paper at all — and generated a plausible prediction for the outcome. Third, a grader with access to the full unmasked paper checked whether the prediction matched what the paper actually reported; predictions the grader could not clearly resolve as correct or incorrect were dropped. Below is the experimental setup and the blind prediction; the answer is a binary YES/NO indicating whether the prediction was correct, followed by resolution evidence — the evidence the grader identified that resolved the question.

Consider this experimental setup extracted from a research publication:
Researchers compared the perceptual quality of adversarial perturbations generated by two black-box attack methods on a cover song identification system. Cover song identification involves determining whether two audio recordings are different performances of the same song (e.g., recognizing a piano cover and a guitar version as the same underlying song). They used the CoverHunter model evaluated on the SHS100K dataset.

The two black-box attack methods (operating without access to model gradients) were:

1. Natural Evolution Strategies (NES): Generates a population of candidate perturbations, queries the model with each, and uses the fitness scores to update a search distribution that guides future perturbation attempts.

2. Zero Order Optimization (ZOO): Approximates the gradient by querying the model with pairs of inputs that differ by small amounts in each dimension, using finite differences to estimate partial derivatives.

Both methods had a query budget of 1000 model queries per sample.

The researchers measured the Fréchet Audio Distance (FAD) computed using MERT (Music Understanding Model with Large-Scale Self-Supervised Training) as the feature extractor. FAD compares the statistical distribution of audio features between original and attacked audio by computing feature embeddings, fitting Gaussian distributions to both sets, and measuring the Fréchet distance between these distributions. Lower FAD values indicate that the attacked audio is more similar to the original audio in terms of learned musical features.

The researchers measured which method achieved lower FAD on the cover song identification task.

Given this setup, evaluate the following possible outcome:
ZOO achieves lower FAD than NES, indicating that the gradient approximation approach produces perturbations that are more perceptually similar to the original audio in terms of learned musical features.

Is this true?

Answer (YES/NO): YES